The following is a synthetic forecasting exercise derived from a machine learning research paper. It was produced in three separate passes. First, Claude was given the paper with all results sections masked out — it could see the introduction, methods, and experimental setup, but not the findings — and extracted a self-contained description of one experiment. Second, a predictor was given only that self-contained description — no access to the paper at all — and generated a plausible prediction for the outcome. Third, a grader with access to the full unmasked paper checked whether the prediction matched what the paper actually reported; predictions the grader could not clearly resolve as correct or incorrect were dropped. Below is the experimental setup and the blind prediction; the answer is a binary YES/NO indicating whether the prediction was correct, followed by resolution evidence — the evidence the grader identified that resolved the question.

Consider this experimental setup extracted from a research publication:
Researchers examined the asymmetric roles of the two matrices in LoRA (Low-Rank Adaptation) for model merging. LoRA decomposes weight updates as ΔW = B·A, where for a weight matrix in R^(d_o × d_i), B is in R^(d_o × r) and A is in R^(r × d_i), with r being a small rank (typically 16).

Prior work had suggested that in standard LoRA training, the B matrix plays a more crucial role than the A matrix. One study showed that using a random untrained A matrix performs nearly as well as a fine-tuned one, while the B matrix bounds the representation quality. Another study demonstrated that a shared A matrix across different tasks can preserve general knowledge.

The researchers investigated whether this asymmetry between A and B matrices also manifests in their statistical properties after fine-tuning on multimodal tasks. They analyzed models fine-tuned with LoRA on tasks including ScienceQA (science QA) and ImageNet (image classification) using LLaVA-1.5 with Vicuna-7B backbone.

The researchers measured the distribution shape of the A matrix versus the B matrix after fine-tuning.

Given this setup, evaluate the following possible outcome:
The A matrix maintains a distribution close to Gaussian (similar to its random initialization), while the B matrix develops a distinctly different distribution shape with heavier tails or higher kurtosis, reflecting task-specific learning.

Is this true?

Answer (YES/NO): NO